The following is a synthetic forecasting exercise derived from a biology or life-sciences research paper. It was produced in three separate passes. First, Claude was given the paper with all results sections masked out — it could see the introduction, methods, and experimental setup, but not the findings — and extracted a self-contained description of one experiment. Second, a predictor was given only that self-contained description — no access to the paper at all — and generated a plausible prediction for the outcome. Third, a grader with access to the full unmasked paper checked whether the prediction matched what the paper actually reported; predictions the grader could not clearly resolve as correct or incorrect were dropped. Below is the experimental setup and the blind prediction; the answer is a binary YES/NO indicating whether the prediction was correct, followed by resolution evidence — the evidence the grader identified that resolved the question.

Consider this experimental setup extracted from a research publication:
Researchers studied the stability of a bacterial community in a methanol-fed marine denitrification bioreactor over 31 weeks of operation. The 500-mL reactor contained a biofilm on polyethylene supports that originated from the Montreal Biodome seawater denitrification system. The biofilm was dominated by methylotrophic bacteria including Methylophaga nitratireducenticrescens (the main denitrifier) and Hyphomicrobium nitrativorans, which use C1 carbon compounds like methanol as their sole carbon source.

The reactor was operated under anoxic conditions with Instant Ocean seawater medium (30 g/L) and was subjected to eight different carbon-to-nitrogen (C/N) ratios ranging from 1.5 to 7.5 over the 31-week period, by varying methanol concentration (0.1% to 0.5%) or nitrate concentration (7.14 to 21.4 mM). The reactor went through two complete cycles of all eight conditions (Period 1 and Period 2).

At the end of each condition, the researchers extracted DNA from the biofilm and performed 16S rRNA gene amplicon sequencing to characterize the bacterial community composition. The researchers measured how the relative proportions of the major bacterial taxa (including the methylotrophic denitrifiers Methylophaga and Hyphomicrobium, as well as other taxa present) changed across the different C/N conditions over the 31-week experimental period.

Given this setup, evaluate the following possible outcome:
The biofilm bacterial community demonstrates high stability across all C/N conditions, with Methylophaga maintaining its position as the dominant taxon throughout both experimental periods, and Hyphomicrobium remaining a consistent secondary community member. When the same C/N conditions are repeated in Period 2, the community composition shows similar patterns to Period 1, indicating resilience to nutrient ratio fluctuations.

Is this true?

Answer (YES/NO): NO